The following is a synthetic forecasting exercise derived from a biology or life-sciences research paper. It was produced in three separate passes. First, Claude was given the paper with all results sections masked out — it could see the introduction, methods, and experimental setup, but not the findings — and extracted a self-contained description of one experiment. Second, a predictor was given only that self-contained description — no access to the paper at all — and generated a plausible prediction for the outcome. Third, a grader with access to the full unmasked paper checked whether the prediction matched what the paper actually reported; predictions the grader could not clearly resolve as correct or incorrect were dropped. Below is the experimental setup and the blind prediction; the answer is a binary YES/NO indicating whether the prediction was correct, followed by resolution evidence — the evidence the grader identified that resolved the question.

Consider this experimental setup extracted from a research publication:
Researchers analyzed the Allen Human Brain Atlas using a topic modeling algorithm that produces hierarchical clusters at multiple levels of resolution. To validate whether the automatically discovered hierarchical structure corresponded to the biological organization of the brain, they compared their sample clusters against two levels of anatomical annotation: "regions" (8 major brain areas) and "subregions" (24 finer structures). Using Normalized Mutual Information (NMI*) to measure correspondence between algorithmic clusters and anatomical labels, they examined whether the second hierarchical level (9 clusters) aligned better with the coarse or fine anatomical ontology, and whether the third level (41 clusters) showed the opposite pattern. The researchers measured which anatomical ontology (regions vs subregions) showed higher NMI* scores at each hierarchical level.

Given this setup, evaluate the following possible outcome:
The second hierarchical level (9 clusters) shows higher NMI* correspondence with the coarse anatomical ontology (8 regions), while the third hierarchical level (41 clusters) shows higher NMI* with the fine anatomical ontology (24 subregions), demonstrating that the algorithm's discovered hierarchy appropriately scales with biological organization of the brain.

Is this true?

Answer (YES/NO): YES